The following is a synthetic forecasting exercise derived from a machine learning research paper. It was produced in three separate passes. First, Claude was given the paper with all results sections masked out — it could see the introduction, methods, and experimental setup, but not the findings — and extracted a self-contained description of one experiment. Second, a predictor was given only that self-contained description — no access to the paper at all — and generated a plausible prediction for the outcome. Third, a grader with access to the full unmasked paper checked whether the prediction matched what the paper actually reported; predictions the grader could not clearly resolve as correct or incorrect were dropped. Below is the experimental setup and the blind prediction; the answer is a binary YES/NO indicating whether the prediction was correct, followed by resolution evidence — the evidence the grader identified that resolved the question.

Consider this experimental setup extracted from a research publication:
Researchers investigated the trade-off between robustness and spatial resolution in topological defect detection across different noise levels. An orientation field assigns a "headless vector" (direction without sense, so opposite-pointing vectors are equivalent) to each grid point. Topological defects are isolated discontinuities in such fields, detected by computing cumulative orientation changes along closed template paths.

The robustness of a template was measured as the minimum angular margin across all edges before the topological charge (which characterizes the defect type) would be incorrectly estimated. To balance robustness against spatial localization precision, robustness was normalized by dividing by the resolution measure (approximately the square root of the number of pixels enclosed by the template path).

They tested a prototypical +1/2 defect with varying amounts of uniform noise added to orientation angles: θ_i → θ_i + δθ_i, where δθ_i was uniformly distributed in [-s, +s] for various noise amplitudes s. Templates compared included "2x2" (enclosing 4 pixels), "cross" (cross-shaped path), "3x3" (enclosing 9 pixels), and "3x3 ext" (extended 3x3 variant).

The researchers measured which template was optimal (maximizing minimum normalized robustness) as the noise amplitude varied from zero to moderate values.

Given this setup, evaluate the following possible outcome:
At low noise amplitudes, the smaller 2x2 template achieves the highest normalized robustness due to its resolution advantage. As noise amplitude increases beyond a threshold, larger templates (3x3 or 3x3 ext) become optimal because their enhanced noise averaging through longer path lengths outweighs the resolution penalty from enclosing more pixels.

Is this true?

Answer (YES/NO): NO